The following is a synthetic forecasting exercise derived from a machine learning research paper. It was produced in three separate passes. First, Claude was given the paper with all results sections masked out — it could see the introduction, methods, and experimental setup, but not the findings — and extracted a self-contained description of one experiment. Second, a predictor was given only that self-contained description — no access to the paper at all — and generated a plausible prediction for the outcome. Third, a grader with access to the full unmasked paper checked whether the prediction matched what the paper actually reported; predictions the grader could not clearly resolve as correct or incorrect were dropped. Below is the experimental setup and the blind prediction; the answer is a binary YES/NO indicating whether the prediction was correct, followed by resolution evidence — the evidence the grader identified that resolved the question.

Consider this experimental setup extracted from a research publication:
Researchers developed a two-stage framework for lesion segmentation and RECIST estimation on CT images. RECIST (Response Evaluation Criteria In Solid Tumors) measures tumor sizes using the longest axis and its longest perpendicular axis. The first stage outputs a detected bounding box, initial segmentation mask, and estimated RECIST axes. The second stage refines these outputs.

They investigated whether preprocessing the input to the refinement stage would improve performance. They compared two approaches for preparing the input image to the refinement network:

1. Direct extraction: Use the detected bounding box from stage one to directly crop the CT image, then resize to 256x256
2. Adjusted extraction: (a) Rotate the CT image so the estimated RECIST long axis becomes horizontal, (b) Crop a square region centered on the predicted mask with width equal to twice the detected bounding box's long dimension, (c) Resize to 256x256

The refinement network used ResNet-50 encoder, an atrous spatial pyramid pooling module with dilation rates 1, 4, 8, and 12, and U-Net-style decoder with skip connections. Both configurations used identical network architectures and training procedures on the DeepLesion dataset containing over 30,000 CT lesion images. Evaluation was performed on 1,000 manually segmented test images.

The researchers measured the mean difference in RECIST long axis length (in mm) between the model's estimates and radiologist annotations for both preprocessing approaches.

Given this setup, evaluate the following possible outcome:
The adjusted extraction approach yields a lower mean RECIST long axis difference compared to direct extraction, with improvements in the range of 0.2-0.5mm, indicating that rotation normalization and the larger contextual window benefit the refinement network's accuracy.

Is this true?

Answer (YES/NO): NO